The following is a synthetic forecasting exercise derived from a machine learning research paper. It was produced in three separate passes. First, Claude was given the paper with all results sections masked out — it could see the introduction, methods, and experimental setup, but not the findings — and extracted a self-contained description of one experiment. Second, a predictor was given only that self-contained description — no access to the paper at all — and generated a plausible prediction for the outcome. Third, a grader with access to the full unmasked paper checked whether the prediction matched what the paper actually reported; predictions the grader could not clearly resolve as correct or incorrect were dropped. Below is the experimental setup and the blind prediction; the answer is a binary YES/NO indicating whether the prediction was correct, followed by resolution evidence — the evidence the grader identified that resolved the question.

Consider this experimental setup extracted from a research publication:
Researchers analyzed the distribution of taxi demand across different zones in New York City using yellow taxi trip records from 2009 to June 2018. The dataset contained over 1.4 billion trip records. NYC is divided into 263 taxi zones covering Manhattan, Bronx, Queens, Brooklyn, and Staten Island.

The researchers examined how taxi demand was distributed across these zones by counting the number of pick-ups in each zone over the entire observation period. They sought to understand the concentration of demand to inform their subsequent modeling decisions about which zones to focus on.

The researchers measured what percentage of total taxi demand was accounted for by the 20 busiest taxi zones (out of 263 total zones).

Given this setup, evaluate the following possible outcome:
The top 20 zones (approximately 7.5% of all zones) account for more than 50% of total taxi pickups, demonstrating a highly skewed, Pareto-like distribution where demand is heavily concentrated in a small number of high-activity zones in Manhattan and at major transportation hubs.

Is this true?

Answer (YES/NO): YES